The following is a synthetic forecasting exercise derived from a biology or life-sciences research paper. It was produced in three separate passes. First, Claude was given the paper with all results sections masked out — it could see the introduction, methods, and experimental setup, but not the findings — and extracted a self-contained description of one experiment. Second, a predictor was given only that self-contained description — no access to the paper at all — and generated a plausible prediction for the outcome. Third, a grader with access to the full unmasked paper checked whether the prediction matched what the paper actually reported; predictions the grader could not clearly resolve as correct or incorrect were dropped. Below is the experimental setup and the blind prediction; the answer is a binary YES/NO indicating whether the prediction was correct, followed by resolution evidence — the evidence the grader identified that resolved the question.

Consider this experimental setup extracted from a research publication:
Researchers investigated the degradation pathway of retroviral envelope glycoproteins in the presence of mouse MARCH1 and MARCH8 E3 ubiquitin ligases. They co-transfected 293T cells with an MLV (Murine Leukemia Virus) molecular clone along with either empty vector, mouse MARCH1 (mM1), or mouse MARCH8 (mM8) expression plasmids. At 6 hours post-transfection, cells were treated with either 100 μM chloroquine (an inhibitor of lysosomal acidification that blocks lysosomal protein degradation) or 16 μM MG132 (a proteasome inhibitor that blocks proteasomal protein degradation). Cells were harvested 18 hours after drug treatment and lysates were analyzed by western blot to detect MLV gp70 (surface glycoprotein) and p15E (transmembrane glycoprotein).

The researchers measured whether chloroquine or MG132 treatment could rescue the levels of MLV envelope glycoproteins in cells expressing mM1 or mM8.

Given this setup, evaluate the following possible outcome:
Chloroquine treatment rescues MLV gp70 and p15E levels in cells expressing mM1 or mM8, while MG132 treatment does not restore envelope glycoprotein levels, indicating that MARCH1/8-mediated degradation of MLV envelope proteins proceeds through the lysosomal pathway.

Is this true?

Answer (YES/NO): NO